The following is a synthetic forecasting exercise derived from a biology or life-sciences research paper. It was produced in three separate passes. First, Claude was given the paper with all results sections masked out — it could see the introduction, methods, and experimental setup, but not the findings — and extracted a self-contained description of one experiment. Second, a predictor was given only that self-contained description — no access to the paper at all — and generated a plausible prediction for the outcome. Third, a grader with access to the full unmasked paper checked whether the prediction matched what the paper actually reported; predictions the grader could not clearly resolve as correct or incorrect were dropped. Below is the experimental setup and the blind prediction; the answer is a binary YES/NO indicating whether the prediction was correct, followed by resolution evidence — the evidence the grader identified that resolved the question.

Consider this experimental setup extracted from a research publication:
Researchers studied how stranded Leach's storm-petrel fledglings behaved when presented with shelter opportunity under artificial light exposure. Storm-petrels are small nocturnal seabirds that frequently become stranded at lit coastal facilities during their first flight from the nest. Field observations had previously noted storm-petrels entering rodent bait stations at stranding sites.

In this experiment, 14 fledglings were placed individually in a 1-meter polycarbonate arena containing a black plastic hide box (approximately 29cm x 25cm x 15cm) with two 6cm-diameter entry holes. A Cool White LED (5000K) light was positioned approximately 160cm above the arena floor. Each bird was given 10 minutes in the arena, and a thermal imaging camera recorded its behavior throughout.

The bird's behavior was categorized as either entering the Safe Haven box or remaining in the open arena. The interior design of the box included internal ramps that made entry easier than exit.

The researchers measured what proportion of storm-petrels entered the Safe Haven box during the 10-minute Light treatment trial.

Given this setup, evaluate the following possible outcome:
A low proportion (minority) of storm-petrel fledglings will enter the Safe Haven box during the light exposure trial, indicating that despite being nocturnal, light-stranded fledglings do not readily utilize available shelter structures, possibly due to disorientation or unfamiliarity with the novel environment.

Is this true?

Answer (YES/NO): NO